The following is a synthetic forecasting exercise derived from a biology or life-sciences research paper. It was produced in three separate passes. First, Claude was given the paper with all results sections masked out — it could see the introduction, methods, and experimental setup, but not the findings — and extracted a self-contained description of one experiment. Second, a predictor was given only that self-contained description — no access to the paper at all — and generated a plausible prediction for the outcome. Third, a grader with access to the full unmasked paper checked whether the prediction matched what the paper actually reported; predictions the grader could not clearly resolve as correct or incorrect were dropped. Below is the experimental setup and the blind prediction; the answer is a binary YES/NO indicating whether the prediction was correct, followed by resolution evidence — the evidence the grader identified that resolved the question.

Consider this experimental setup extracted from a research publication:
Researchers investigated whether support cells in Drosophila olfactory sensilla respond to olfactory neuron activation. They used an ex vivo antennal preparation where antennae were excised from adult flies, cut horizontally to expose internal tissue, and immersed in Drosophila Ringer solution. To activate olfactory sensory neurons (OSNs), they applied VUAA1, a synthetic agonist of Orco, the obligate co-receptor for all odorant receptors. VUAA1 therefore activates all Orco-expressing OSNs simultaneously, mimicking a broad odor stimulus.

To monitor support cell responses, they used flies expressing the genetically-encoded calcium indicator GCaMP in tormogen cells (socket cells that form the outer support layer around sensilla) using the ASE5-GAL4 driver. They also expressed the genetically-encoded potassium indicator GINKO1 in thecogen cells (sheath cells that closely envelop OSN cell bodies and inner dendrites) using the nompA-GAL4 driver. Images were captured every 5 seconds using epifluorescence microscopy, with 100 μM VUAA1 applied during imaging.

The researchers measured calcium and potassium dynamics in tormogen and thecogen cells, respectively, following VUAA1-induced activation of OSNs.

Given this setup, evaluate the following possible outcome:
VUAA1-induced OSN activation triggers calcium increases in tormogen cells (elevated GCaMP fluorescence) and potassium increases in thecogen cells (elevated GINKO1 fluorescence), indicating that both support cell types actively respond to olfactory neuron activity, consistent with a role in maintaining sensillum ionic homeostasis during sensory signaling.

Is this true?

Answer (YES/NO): YES